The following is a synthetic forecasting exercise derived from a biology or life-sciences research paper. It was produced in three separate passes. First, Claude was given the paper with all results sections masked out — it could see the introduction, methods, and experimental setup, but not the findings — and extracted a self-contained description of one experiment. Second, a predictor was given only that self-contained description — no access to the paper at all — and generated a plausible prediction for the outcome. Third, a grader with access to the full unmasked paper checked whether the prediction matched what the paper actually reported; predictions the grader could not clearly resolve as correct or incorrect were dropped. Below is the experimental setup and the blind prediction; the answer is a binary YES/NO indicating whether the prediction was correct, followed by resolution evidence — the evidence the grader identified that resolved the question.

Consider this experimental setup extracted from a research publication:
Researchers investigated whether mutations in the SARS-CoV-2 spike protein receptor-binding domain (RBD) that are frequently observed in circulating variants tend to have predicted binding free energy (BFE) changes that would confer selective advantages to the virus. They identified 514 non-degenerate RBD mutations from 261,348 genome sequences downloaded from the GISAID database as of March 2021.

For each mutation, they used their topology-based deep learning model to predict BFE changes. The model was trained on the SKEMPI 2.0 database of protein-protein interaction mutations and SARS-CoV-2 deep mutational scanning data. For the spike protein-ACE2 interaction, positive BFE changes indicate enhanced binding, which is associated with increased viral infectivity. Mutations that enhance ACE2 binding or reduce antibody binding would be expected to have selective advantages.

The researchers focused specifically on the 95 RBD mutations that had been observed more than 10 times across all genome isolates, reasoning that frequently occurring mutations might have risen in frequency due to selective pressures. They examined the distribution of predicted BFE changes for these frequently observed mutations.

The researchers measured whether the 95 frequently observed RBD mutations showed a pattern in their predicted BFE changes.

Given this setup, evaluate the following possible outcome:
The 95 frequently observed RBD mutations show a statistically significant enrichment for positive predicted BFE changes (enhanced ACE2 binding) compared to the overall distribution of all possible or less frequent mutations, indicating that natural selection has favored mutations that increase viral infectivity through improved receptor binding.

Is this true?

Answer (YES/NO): YES